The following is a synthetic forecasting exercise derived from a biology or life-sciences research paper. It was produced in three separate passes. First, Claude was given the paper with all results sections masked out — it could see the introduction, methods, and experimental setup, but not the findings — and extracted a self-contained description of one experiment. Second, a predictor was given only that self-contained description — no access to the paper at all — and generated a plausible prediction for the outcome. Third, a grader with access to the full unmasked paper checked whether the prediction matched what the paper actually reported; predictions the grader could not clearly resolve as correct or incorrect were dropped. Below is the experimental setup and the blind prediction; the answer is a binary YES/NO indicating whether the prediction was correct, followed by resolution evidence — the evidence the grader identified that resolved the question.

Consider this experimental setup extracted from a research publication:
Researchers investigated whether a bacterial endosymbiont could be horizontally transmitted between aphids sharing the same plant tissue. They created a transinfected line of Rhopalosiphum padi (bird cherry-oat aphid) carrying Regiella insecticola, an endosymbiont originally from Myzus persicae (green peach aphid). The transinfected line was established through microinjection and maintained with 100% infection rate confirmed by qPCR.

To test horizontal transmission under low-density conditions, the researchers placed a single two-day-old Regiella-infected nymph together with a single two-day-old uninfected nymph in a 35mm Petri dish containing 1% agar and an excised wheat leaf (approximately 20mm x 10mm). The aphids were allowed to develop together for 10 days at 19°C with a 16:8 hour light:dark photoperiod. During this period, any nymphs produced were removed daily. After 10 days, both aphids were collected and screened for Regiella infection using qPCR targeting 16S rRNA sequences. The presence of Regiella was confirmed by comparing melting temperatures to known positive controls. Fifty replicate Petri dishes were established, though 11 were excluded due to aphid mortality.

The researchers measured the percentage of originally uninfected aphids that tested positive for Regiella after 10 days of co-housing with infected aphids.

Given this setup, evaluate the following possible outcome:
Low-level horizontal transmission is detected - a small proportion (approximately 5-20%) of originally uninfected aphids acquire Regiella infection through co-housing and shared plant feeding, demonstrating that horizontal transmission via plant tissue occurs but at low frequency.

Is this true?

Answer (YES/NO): YES